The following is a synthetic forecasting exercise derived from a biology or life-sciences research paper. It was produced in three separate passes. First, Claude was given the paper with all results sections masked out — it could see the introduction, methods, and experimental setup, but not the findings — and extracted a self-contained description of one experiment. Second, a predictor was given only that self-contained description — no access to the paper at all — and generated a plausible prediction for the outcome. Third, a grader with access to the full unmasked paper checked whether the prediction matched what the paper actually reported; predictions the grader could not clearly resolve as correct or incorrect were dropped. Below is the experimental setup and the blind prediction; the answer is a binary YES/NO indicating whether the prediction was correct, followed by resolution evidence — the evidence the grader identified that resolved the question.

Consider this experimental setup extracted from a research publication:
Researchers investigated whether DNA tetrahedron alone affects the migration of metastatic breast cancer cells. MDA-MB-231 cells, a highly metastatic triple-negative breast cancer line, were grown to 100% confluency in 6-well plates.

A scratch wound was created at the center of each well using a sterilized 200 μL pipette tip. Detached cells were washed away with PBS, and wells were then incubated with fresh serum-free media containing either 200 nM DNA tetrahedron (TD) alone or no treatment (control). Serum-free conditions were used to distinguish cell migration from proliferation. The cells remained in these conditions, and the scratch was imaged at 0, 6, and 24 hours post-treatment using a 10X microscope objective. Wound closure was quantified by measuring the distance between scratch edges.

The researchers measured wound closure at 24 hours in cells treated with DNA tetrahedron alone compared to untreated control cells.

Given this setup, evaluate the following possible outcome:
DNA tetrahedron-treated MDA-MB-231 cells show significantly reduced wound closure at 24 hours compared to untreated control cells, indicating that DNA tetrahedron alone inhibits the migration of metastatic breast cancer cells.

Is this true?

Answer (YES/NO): NO